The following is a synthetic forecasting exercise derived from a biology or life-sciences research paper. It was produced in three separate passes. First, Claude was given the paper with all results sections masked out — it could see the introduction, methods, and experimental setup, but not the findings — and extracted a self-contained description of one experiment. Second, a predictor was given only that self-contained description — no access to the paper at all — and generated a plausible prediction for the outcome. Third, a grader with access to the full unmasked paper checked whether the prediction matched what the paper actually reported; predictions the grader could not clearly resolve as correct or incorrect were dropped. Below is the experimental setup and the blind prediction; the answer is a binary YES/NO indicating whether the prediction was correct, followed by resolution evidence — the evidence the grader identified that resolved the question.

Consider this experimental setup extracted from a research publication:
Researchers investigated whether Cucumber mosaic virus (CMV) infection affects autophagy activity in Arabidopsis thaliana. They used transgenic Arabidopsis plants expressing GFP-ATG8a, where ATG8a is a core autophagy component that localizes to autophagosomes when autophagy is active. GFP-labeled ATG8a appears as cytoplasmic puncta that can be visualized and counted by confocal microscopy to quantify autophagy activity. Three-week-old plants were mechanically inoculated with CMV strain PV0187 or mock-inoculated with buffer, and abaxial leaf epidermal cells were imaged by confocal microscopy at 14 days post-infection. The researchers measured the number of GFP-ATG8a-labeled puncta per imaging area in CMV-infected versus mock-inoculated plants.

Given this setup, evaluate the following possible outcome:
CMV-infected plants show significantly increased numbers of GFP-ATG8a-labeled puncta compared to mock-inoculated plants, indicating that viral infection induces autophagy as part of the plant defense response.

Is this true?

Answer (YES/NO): YES